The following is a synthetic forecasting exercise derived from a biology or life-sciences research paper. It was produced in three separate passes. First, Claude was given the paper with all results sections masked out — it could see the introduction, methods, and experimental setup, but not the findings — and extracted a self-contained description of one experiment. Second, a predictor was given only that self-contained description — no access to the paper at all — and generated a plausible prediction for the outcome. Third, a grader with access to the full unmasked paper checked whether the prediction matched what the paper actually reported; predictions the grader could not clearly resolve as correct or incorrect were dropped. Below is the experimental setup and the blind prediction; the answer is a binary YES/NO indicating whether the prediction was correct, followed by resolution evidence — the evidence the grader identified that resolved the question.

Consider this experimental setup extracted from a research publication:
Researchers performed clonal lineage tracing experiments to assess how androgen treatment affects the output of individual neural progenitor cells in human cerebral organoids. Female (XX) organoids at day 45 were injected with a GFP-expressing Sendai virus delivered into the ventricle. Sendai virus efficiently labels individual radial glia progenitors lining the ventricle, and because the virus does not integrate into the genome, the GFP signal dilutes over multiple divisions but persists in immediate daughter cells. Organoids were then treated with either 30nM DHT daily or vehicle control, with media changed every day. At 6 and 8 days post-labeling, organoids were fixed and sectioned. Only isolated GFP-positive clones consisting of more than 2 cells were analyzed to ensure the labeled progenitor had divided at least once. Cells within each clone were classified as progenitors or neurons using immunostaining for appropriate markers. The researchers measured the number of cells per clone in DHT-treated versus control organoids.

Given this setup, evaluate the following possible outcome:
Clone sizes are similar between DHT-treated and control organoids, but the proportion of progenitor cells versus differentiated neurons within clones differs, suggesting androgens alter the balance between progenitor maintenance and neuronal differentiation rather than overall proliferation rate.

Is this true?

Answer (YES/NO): NO